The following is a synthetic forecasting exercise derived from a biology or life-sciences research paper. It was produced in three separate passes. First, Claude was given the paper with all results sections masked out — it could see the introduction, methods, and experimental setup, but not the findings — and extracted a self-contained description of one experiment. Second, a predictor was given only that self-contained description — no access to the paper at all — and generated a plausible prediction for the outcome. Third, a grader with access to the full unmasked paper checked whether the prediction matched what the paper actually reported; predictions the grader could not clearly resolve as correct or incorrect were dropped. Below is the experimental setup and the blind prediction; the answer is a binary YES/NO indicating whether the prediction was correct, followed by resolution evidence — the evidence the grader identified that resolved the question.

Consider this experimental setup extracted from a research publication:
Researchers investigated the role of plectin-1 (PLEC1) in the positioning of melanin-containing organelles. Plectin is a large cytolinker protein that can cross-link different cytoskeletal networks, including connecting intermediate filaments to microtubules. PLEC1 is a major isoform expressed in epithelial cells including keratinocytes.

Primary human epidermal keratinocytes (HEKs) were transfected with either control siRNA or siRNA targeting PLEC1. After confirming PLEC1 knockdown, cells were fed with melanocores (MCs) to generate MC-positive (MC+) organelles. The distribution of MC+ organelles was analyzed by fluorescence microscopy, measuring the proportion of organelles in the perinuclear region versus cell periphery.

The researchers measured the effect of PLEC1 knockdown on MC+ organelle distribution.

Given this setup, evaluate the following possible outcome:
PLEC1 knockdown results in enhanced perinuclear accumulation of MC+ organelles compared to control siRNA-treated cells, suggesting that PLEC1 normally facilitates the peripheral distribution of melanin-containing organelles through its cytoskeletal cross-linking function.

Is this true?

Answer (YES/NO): NO